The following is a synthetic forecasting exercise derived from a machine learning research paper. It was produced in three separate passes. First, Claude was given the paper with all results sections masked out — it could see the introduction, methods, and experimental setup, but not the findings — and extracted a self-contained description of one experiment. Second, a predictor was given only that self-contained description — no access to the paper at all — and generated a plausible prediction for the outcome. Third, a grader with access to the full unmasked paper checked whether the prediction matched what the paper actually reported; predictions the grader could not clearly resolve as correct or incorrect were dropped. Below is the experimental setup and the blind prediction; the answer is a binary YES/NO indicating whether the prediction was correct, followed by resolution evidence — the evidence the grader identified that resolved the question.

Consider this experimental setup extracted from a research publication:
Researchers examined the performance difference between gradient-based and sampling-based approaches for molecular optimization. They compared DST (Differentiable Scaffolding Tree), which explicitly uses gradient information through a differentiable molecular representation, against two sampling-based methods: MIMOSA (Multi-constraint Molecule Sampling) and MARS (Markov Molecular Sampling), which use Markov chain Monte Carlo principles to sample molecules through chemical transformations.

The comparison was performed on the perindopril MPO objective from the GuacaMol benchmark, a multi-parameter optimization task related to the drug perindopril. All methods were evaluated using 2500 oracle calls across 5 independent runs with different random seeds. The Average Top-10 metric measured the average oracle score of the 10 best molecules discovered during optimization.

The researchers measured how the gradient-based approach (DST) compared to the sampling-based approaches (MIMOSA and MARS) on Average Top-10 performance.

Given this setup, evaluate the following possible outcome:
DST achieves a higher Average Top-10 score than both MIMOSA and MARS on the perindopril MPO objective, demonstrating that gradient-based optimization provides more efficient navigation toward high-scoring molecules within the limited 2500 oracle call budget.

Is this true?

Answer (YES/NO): NO